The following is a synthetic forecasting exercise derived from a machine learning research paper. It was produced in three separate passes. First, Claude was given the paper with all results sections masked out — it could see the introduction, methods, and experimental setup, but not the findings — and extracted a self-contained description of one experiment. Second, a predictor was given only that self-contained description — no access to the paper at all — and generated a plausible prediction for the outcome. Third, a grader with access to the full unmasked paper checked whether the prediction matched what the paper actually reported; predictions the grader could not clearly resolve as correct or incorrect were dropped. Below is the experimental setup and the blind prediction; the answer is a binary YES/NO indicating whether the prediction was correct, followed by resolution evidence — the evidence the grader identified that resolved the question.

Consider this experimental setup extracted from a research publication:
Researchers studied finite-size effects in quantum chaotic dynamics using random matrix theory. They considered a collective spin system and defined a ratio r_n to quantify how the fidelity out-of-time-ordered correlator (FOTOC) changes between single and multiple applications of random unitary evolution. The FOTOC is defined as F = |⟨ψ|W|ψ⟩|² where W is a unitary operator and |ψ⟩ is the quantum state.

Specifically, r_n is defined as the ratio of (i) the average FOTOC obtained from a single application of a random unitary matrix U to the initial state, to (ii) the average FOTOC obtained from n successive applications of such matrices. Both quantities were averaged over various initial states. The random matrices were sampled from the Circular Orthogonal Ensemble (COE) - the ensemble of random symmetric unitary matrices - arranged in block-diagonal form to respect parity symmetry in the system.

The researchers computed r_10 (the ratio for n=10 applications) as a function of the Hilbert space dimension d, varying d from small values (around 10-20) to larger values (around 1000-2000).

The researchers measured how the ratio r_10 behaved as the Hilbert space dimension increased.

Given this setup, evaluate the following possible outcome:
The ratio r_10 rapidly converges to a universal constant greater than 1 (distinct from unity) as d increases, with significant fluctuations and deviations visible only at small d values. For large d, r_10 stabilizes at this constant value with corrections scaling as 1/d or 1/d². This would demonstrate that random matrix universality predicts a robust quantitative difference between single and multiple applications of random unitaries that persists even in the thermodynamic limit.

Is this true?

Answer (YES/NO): NO